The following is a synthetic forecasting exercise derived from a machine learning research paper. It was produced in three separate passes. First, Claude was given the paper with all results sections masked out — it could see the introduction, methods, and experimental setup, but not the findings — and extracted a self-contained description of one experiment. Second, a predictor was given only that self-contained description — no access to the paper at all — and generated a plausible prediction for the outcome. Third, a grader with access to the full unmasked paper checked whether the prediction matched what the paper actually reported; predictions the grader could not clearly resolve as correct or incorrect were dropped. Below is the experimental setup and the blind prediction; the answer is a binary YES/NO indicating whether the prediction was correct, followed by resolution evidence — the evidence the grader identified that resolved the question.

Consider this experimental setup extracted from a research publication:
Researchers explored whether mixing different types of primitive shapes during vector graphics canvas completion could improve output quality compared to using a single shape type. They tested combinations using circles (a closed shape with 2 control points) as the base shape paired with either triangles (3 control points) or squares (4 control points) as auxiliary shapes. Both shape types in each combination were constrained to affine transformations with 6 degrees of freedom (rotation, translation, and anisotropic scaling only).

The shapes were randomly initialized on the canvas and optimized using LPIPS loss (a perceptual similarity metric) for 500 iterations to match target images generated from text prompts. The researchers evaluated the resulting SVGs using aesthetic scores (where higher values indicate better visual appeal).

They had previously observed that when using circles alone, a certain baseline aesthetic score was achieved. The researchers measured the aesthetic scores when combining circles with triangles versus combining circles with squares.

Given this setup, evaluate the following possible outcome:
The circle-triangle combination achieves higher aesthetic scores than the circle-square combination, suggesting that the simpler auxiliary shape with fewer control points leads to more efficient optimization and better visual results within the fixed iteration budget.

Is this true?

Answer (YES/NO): YES